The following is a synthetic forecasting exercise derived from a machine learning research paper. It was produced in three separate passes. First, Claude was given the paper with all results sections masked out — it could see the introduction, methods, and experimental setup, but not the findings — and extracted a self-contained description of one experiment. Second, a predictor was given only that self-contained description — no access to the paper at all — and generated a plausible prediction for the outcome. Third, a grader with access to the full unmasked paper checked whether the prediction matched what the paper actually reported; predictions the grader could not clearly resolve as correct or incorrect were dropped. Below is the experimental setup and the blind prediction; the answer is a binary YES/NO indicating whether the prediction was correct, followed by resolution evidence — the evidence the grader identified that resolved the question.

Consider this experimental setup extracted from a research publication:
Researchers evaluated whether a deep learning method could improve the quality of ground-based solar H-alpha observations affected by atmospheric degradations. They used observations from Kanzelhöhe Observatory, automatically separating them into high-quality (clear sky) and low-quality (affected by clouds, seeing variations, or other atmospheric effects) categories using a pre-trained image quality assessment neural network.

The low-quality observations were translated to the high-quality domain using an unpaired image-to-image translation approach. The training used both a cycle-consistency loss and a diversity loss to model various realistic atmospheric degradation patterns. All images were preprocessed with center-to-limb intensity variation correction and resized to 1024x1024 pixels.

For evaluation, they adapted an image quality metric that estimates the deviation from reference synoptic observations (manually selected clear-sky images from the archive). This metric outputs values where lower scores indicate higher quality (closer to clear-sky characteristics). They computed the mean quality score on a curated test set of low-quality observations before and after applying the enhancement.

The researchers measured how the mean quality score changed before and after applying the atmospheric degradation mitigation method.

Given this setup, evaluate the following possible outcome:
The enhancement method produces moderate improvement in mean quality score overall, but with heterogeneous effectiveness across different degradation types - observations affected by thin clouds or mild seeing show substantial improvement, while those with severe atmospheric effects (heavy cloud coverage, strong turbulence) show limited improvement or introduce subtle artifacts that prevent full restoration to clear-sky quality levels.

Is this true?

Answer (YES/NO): NO